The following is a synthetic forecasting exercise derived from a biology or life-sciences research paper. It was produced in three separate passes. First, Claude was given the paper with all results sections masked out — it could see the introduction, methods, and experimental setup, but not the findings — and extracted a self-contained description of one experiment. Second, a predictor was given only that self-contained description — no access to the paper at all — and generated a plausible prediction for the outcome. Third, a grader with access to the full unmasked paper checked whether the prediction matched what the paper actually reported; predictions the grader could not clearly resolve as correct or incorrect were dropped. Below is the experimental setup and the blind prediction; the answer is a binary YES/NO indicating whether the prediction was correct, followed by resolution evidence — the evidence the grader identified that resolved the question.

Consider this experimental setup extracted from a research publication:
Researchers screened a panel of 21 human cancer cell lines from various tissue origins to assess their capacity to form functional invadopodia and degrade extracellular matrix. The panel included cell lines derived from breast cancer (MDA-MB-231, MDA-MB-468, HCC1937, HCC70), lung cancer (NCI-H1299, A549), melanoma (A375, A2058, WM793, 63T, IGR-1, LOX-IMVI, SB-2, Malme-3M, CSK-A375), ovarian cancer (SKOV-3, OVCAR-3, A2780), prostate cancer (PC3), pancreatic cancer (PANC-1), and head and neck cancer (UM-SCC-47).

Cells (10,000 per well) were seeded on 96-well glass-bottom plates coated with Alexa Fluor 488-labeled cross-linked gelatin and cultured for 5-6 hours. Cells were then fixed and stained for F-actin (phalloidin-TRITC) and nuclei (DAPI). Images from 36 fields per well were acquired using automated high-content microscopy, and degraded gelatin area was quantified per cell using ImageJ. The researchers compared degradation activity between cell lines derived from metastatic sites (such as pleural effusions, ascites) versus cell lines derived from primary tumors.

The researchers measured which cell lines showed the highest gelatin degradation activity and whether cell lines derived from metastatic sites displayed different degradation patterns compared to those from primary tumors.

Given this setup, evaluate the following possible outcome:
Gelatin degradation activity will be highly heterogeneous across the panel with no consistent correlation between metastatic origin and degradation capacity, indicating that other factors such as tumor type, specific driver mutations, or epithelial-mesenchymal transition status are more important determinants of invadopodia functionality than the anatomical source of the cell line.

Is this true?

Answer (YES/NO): YES